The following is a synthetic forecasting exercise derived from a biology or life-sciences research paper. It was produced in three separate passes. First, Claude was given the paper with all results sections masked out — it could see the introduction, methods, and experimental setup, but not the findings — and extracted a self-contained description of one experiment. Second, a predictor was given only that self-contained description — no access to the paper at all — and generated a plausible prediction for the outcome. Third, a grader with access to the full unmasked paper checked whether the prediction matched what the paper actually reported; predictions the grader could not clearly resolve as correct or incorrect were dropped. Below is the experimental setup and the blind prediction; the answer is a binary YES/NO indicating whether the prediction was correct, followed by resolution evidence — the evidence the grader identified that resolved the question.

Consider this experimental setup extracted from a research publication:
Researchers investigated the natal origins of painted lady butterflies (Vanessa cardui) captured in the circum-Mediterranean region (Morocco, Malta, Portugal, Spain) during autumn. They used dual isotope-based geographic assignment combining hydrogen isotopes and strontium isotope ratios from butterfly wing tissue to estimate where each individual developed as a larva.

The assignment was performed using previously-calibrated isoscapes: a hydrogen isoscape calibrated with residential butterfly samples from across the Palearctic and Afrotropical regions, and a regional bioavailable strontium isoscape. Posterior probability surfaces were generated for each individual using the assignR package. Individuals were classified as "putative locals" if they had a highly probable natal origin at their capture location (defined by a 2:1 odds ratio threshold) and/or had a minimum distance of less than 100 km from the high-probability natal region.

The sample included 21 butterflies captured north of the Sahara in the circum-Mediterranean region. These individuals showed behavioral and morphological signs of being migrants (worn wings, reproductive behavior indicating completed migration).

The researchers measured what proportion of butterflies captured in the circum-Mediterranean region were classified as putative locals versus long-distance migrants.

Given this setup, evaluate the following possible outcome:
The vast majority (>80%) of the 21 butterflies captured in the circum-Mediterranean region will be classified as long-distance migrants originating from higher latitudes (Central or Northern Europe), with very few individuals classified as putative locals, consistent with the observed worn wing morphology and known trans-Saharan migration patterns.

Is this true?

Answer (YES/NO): NO